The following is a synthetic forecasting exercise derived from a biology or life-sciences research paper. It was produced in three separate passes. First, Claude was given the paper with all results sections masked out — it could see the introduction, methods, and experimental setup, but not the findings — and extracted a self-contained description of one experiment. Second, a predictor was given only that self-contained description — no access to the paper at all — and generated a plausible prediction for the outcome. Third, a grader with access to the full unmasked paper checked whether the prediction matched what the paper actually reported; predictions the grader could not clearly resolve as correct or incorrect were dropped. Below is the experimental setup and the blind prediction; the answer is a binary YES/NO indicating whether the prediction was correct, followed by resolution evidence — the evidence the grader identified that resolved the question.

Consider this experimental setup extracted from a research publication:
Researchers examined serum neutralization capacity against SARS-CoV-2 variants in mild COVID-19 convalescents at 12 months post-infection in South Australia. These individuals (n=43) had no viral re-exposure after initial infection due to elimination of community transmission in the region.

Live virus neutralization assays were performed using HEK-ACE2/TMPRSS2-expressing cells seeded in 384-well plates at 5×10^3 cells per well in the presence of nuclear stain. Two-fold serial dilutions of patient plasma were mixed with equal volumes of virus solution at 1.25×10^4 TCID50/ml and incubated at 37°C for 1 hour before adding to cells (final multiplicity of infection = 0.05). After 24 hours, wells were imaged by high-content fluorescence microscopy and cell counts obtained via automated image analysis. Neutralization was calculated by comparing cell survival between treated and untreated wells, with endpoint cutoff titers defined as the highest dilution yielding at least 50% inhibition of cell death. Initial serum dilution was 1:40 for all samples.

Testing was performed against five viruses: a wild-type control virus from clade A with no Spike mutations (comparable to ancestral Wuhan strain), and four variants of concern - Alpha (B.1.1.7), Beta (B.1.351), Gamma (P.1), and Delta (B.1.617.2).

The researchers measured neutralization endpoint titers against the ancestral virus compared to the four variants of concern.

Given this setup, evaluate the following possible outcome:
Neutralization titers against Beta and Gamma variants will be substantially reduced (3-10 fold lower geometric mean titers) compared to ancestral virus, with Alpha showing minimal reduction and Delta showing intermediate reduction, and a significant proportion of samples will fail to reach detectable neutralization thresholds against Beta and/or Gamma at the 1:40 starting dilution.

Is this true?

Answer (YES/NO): NO